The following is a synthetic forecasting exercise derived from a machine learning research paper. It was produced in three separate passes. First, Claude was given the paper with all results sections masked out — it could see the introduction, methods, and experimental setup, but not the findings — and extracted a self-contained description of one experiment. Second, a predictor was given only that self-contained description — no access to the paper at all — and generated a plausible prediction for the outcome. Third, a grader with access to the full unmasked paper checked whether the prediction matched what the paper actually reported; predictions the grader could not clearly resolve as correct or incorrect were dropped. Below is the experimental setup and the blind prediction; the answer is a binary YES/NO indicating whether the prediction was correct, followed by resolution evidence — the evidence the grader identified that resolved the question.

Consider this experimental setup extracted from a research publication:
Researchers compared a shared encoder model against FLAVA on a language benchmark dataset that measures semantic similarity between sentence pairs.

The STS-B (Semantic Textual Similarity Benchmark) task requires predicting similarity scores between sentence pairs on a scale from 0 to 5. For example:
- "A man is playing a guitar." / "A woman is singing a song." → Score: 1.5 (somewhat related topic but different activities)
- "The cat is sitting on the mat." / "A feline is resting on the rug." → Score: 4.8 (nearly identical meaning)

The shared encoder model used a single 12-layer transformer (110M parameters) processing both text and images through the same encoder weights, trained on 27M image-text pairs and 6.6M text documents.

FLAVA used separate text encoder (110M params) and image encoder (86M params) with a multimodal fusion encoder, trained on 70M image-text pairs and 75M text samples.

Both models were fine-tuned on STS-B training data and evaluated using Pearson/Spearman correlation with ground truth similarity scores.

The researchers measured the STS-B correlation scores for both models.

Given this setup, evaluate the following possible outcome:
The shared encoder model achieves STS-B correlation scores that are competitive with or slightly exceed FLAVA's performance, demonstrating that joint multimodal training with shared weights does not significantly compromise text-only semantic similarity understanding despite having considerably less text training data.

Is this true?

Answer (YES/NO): YES